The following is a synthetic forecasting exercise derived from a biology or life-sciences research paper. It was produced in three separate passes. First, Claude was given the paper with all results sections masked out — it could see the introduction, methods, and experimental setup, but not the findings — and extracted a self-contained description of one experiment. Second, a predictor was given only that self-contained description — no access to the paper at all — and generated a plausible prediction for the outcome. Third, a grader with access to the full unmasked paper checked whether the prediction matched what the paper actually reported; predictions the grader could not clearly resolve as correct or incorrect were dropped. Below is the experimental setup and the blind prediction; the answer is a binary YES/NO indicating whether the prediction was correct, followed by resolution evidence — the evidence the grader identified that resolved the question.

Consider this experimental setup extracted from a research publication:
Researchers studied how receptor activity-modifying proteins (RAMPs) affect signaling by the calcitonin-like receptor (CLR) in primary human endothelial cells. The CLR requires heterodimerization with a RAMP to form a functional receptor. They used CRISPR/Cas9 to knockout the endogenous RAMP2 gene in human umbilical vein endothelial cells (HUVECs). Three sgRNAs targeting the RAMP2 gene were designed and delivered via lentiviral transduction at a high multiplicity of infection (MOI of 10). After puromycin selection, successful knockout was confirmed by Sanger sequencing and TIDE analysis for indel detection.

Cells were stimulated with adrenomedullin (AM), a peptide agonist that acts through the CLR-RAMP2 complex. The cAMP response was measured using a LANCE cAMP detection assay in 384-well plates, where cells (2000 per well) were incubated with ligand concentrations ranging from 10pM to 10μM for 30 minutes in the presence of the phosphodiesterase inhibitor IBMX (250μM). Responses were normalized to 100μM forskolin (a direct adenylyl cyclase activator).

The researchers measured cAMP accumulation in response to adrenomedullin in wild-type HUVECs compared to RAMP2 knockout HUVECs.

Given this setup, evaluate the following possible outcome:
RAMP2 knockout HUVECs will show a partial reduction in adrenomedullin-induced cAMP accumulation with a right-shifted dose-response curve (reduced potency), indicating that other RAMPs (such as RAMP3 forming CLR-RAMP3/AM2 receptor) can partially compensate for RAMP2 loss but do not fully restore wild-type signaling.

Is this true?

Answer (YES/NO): NO